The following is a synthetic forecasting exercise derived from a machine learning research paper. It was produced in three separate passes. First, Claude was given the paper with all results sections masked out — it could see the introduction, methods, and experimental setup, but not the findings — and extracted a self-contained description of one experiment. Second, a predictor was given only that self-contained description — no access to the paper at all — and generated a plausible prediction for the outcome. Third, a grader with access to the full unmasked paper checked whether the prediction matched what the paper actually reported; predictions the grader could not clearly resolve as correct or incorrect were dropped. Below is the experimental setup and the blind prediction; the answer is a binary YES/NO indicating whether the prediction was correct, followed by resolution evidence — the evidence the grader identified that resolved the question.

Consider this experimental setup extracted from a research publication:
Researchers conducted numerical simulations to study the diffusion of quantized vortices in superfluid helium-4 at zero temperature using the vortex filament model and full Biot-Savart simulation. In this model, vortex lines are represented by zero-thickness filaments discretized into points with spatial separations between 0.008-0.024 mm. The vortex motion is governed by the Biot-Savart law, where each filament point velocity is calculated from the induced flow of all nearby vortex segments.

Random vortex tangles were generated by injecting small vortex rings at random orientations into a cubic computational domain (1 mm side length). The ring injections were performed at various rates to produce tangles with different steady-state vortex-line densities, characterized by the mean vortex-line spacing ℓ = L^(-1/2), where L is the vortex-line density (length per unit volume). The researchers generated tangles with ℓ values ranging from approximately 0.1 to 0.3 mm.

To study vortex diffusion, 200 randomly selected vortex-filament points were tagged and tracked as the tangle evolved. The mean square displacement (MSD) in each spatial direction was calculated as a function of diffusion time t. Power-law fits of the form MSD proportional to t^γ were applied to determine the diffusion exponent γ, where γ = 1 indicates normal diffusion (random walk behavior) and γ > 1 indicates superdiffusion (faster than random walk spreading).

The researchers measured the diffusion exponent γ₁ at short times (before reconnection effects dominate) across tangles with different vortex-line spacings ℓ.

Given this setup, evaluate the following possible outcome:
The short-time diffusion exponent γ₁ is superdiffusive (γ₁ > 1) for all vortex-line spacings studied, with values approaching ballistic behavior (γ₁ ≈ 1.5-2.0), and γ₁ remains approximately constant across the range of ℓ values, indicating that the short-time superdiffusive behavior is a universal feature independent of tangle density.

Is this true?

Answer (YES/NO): YES